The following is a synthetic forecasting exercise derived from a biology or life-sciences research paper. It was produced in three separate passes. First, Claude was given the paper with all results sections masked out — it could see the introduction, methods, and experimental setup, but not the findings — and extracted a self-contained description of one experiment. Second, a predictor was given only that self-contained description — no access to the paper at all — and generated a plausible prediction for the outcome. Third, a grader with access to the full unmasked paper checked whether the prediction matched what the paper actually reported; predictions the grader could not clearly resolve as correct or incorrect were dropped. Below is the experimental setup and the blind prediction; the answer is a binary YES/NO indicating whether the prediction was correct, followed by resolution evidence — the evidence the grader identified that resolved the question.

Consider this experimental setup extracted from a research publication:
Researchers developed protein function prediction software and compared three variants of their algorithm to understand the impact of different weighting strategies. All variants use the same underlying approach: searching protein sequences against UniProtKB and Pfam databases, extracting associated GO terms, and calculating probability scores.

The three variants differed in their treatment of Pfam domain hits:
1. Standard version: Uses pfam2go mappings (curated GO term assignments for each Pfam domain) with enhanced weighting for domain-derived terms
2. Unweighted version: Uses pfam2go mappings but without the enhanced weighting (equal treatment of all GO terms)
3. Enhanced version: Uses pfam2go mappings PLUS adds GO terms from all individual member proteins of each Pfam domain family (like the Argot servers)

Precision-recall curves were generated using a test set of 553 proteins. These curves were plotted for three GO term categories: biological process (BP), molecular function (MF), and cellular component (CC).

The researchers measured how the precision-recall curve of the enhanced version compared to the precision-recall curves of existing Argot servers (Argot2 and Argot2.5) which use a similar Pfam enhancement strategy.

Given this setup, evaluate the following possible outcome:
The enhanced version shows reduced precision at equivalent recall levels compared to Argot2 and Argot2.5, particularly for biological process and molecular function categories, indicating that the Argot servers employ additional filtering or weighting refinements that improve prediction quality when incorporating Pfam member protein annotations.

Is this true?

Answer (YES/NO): NO